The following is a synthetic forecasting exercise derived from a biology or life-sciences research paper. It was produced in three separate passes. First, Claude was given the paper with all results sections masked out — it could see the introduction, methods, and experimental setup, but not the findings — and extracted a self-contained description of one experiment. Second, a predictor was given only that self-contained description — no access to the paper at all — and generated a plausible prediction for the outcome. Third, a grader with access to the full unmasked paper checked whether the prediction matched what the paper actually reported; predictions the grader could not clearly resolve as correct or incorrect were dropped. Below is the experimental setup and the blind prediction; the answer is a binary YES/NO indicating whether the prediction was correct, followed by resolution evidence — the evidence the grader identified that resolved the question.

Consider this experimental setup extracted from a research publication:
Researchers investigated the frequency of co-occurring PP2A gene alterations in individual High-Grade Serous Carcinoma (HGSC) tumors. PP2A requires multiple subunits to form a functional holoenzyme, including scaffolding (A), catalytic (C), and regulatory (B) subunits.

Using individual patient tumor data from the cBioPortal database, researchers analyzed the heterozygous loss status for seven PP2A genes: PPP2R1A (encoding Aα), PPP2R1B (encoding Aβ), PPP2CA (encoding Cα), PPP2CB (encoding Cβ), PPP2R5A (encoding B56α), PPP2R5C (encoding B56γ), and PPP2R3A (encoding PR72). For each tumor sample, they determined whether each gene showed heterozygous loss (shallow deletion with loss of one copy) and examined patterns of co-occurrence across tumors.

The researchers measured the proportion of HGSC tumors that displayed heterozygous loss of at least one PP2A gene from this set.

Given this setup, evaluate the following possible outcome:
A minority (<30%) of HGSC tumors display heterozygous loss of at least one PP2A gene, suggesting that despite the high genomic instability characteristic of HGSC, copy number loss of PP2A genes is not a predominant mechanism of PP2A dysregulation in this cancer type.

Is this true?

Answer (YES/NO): NO